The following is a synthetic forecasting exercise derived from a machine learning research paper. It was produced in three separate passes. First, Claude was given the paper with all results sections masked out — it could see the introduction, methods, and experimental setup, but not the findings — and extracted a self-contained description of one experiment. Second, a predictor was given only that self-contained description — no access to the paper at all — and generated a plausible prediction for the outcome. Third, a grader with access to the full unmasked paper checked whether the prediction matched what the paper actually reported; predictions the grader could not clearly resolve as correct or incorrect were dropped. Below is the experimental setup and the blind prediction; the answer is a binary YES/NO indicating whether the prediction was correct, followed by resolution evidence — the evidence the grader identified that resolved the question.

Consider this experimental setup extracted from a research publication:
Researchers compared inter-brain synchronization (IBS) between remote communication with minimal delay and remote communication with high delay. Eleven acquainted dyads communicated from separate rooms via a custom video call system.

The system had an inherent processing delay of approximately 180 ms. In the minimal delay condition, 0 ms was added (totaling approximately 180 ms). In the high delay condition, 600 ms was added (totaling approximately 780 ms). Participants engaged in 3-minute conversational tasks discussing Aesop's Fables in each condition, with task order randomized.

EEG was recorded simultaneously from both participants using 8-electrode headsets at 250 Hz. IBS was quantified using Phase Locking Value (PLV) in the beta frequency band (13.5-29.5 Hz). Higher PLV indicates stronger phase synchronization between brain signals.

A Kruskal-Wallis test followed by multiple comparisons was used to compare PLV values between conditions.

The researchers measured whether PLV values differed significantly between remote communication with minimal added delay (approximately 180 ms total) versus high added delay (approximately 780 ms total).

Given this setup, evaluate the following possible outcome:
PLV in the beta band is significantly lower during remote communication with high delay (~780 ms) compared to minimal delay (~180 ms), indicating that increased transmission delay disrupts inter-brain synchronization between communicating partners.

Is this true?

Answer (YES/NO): YES